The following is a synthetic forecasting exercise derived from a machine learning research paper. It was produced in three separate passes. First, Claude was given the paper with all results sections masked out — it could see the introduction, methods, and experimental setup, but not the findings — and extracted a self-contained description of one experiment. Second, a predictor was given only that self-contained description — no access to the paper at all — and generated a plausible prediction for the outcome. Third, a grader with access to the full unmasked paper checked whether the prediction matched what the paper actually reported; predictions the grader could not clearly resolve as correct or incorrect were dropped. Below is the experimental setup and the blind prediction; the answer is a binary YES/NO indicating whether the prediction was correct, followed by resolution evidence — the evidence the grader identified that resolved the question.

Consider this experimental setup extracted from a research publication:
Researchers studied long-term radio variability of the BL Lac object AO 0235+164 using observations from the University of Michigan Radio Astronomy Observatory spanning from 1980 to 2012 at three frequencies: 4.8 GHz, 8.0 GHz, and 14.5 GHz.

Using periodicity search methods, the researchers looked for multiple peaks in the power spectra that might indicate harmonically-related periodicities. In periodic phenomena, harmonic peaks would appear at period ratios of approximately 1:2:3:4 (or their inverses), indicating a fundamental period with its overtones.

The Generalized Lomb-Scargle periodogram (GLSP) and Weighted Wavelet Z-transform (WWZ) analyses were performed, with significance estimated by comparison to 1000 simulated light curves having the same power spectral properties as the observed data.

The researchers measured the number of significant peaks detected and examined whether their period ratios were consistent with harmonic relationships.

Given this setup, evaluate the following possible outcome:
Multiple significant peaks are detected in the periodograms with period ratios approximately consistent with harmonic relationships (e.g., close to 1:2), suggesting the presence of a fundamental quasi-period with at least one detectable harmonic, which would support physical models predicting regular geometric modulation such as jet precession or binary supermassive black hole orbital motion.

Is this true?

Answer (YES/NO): YES